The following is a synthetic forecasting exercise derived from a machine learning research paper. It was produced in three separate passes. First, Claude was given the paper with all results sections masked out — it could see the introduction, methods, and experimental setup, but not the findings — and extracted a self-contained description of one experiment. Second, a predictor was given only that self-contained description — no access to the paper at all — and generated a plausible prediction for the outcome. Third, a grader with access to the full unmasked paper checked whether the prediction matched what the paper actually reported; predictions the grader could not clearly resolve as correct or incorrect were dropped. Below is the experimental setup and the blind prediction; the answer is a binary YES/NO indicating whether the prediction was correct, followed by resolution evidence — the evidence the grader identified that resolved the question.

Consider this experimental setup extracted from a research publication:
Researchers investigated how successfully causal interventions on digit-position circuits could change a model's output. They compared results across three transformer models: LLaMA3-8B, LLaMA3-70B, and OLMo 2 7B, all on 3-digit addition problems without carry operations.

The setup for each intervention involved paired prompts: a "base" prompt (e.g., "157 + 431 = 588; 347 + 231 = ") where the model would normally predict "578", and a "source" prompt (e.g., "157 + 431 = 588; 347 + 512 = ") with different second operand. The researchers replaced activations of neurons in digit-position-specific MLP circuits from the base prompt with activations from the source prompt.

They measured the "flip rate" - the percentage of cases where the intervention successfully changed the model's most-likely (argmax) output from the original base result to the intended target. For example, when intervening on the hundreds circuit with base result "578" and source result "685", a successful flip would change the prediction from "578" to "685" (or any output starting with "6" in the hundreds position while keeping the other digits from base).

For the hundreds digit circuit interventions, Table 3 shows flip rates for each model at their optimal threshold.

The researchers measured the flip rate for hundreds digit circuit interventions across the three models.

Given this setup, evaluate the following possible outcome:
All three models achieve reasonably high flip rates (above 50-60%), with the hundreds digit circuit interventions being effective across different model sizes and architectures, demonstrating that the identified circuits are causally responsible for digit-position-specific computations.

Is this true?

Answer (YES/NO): NO